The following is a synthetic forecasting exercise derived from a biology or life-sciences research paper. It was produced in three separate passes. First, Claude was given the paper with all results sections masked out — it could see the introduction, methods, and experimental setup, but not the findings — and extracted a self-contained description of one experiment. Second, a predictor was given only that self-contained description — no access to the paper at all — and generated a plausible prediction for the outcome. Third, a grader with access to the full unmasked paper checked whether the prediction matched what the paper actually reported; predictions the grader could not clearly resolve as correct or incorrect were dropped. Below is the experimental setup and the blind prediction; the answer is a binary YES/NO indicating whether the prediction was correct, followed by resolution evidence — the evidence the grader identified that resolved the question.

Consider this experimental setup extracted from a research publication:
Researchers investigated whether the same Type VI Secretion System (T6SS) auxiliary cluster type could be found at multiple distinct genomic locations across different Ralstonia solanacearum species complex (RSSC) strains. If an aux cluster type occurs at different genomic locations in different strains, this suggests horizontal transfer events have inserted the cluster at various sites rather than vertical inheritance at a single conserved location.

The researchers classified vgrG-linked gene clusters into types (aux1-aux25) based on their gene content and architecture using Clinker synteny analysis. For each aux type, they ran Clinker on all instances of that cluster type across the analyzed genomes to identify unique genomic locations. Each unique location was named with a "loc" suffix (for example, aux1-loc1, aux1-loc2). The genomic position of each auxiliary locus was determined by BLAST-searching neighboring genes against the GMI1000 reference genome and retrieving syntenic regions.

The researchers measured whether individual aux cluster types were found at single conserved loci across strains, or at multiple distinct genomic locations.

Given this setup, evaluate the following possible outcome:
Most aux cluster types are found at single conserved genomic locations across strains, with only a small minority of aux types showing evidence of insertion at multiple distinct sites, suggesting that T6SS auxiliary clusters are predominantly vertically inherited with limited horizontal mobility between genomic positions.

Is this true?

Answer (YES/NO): NO